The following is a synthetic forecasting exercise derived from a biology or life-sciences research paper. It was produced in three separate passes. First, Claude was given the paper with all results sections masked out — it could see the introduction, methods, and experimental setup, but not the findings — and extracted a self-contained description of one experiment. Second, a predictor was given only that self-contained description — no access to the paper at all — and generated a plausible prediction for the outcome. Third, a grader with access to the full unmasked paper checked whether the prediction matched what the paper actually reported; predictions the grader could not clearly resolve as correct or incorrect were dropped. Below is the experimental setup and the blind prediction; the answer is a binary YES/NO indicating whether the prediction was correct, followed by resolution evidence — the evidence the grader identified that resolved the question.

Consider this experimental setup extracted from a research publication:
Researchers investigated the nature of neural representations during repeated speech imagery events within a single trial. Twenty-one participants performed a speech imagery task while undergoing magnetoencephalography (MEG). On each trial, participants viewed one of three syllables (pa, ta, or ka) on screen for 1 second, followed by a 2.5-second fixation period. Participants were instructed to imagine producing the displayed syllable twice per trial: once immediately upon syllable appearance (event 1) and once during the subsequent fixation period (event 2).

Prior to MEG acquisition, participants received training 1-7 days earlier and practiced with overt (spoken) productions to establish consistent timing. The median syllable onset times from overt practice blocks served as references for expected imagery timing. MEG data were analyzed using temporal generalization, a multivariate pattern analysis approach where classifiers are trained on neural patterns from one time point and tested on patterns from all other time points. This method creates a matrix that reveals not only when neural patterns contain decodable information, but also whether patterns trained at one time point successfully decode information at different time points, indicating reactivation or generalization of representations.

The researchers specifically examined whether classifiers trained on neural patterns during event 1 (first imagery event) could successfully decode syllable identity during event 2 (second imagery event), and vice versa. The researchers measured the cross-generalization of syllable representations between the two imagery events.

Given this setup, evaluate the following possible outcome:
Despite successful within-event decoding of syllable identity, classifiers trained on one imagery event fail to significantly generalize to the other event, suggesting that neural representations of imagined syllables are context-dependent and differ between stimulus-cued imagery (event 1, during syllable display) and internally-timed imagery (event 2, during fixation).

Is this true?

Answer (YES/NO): NO